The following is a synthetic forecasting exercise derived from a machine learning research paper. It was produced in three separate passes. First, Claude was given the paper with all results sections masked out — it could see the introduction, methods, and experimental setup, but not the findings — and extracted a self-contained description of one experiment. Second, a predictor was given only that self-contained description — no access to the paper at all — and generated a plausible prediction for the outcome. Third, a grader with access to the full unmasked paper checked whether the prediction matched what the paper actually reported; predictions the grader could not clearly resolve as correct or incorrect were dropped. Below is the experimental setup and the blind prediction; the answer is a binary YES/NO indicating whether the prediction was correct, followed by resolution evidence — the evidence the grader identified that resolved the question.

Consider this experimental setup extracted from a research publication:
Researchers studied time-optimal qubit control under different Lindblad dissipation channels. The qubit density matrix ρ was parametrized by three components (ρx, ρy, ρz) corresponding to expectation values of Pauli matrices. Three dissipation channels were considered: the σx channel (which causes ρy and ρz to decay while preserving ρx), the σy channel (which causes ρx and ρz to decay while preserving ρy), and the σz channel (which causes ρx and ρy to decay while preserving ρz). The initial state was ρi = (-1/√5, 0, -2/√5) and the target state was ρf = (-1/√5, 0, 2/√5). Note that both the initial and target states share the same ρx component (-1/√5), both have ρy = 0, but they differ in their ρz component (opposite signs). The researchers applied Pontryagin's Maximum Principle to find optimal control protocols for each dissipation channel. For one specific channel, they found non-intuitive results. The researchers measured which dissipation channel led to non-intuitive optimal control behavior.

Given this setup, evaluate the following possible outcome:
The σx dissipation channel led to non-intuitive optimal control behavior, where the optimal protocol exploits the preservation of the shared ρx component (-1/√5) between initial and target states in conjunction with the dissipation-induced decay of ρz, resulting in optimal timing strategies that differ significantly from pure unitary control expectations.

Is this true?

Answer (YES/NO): NO